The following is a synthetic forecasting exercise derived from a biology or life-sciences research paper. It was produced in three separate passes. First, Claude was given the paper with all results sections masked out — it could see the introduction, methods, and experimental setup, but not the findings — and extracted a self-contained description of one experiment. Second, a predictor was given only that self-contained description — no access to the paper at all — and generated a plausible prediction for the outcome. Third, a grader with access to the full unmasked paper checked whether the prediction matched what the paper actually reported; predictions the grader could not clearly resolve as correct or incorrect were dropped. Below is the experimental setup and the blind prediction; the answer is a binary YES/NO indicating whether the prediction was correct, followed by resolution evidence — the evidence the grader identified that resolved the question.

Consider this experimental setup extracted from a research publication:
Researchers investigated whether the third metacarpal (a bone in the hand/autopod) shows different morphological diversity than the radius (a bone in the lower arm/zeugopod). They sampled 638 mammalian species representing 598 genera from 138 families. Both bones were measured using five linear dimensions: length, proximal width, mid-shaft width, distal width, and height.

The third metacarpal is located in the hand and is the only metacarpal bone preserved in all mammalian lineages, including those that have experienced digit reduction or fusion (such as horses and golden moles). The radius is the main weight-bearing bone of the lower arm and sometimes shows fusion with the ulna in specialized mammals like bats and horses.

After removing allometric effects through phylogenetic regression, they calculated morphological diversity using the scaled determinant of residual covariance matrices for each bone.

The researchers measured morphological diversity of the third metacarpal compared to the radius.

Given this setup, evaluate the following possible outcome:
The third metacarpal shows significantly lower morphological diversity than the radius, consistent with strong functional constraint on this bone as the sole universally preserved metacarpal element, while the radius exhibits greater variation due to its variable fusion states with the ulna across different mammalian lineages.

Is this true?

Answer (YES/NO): NO